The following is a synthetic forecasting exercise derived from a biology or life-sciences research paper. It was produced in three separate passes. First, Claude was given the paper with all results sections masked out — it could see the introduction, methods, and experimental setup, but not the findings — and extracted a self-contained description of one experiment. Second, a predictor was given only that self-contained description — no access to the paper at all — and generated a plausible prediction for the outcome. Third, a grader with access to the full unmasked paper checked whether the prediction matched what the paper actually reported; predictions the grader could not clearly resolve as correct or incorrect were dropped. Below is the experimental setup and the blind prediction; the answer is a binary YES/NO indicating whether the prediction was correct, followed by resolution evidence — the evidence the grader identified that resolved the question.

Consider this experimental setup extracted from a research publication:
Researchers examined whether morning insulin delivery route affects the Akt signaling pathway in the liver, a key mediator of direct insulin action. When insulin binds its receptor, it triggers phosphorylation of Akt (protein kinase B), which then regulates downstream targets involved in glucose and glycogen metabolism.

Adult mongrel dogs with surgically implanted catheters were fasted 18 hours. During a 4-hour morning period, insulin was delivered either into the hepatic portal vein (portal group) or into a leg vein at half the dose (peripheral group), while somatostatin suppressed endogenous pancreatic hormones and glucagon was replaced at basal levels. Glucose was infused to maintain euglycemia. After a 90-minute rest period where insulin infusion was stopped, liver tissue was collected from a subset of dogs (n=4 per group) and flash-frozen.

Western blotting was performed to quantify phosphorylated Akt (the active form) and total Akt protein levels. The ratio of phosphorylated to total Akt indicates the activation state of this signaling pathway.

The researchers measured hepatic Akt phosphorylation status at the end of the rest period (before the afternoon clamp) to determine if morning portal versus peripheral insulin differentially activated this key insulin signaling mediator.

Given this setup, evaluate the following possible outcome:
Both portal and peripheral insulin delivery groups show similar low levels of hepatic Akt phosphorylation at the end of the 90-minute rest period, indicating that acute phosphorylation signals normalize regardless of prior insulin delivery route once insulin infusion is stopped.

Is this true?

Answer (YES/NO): YES